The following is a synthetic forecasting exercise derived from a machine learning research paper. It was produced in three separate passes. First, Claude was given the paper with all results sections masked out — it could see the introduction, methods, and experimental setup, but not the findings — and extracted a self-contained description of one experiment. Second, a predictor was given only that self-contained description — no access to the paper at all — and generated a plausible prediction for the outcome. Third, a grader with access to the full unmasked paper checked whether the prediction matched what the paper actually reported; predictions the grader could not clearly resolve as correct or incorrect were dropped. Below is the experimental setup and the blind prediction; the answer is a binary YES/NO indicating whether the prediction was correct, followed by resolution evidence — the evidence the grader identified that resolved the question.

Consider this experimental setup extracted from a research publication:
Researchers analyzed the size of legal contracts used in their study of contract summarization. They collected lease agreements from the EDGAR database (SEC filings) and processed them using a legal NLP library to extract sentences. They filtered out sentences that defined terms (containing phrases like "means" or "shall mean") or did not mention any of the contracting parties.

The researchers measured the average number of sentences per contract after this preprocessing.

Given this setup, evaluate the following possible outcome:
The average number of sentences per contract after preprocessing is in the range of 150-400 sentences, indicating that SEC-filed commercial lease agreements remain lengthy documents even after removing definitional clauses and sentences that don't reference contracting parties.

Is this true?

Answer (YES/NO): YES